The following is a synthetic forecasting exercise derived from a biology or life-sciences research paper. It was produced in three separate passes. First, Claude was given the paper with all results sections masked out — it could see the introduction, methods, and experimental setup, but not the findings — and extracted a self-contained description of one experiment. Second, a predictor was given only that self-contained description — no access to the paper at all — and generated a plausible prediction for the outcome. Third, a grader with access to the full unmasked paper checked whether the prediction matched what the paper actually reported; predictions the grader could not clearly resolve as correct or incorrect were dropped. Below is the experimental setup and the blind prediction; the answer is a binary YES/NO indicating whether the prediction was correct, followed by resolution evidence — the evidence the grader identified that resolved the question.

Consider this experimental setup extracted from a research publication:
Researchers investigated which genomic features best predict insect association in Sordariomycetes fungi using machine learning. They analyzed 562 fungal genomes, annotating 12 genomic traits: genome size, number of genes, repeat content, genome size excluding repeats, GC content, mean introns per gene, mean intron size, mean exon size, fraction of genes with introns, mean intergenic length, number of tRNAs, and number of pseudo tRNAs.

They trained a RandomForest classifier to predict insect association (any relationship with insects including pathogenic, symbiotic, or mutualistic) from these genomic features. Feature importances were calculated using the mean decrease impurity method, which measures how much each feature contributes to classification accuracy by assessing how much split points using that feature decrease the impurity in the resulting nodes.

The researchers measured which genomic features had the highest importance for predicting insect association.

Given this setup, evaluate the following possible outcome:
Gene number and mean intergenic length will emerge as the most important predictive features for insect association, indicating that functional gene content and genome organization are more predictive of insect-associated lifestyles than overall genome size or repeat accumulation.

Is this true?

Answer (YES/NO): NO